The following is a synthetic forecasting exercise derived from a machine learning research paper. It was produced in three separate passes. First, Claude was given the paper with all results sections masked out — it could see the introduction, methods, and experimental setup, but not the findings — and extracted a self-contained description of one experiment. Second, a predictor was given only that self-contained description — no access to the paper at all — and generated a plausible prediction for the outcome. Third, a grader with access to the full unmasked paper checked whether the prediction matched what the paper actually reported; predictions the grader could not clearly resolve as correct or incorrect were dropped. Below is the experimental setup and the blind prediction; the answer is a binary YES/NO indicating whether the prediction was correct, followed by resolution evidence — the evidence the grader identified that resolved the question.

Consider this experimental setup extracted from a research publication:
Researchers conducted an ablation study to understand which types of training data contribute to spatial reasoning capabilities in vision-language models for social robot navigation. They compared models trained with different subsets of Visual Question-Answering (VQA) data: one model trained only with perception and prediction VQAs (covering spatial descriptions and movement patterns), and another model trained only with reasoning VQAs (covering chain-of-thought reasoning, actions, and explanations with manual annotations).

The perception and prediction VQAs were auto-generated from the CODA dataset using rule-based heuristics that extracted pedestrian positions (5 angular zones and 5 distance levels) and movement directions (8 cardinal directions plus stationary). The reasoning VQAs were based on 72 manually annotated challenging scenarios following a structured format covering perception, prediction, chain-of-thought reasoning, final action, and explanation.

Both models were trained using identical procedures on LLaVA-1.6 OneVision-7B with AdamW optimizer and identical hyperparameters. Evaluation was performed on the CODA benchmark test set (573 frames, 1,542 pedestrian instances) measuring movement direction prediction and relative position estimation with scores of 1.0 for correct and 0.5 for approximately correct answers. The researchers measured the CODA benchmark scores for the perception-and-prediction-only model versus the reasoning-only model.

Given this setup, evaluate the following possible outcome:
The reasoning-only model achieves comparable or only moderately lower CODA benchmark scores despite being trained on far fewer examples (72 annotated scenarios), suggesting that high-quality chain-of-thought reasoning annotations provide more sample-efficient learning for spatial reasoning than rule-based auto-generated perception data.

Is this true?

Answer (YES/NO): NO